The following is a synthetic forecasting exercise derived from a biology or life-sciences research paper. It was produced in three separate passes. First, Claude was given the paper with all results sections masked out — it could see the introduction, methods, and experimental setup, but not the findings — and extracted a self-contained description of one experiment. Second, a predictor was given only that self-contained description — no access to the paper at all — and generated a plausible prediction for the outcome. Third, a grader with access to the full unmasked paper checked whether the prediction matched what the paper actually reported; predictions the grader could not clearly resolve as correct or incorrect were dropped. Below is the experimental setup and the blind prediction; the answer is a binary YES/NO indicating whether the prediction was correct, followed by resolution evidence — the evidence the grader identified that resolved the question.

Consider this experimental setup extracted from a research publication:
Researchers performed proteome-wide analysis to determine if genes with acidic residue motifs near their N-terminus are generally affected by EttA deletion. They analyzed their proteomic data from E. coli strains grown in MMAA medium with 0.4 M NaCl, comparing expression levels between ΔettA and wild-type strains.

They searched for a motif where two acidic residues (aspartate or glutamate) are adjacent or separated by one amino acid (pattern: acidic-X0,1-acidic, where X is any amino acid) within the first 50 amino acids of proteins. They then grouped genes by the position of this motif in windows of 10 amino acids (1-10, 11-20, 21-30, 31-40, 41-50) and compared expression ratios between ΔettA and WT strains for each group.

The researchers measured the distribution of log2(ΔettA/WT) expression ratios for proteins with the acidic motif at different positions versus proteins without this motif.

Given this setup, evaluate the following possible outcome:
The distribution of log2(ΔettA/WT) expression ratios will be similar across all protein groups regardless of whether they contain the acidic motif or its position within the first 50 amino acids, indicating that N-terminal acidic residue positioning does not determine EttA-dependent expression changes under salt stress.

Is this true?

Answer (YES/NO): NO